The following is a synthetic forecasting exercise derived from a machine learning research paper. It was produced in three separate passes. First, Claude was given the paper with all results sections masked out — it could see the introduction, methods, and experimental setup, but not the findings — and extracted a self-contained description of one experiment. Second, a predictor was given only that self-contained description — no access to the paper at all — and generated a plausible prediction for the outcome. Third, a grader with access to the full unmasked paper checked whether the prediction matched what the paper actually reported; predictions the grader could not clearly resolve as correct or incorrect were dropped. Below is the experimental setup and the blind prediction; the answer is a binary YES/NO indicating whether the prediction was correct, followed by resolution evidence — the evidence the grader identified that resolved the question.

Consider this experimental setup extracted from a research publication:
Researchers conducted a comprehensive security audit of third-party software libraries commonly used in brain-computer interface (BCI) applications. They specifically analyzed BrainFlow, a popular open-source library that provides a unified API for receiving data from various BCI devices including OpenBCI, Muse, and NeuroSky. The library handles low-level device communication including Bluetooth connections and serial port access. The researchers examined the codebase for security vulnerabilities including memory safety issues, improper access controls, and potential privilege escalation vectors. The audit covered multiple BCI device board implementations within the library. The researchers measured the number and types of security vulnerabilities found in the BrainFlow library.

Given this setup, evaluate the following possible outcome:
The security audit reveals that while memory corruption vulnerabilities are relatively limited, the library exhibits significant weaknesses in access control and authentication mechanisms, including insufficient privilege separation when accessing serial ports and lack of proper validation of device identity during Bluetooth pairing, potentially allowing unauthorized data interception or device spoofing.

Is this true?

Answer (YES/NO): NO